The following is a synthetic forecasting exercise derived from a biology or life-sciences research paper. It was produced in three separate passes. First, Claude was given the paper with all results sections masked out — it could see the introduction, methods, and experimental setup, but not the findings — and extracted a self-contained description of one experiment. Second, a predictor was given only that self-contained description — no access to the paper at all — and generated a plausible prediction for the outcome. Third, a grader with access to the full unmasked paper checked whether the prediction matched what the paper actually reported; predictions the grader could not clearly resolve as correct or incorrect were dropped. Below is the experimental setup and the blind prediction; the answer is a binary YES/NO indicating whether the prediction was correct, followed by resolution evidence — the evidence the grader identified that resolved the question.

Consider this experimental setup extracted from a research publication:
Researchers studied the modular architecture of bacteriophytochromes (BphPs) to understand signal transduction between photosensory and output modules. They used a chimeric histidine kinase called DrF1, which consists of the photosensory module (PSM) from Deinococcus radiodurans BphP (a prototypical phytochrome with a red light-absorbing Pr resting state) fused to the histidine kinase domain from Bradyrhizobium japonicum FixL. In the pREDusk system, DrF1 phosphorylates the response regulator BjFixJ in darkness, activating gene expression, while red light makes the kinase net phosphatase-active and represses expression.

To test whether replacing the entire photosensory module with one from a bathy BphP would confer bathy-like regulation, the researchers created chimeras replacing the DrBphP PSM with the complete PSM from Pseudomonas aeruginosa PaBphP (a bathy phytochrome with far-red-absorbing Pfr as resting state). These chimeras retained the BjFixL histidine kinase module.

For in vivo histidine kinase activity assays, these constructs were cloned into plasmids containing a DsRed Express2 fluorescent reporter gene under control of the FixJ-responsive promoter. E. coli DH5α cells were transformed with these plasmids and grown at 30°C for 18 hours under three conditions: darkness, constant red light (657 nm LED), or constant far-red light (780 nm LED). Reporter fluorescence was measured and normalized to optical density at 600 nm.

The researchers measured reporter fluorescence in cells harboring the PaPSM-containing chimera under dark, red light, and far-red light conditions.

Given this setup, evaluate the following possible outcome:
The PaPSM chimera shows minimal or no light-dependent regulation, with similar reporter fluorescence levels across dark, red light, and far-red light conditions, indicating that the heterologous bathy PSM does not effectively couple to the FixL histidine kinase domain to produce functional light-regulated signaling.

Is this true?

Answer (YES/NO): YES